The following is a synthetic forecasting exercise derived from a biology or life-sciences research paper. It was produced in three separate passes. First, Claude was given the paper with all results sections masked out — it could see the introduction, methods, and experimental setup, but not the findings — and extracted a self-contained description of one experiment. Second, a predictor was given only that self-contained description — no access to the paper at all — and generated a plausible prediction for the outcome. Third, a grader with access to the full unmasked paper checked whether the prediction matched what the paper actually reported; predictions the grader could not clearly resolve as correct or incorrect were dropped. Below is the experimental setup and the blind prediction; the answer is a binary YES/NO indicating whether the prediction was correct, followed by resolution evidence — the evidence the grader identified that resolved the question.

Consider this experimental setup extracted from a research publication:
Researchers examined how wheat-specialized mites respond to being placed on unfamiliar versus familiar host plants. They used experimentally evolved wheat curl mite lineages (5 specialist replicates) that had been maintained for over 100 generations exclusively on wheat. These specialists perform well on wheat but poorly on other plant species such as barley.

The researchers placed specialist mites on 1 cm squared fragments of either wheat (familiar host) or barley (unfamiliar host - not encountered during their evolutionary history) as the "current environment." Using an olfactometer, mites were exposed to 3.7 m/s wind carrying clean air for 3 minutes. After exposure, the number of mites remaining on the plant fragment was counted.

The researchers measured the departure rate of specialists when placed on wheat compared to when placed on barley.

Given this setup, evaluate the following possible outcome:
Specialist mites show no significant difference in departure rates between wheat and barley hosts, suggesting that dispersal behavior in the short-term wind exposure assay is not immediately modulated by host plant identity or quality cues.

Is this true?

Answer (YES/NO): YES